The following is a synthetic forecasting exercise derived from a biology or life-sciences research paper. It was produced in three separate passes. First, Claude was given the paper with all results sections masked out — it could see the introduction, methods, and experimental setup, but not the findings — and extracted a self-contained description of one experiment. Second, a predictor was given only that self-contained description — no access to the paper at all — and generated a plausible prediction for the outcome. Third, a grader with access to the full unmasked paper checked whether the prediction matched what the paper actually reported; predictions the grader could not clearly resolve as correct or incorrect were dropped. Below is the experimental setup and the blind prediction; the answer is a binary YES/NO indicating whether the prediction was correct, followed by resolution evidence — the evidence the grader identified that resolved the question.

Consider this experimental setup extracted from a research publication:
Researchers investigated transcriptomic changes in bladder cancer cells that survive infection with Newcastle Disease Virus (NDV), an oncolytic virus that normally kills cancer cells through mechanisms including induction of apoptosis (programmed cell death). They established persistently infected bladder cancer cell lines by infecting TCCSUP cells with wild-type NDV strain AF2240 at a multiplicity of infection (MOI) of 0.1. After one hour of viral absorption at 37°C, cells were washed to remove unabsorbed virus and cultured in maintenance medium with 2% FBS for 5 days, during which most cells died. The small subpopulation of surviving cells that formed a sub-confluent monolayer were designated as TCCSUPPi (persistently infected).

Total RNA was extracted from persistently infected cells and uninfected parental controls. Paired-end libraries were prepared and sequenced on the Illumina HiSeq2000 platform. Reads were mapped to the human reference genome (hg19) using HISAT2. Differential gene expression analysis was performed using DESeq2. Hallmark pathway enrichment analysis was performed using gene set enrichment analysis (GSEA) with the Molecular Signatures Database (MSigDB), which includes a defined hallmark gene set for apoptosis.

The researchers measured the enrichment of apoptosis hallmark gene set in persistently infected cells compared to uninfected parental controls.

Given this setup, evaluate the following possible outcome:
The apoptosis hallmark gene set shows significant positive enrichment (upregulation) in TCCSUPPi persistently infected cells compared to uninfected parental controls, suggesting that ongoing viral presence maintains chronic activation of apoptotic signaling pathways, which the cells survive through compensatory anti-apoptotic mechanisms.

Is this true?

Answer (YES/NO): NO